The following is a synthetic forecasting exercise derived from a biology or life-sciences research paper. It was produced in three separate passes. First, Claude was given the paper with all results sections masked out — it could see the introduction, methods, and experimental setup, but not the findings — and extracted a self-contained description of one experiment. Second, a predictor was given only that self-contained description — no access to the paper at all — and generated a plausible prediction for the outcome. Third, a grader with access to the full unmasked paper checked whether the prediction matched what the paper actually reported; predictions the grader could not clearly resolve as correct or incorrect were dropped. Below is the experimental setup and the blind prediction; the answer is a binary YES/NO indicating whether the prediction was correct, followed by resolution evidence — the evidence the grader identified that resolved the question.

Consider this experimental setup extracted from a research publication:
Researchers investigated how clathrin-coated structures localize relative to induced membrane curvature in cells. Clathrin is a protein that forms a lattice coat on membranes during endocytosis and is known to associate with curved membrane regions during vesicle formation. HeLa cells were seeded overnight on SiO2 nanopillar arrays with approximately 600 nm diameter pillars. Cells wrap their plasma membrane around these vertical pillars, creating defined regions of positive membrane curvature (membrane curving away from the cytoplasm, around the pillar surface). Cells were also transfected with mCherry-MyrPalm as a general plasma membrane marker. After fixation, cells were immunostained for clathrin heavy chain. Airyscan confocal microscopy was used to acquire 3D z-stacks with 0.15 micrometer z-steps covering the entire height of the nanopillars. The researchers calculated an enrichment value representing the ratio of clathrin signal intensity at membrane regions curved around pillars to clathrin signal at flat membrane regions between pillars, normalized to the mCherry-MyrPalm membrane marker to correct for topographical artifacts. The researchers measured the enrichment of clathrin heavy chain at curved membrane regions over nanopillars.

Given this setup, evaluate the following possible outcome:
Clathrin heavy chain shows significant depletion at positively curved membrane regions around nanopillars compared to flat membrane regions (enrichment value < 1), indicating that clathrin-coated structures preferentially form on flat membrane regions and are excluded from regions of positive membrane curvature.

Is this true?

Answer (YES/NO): NO